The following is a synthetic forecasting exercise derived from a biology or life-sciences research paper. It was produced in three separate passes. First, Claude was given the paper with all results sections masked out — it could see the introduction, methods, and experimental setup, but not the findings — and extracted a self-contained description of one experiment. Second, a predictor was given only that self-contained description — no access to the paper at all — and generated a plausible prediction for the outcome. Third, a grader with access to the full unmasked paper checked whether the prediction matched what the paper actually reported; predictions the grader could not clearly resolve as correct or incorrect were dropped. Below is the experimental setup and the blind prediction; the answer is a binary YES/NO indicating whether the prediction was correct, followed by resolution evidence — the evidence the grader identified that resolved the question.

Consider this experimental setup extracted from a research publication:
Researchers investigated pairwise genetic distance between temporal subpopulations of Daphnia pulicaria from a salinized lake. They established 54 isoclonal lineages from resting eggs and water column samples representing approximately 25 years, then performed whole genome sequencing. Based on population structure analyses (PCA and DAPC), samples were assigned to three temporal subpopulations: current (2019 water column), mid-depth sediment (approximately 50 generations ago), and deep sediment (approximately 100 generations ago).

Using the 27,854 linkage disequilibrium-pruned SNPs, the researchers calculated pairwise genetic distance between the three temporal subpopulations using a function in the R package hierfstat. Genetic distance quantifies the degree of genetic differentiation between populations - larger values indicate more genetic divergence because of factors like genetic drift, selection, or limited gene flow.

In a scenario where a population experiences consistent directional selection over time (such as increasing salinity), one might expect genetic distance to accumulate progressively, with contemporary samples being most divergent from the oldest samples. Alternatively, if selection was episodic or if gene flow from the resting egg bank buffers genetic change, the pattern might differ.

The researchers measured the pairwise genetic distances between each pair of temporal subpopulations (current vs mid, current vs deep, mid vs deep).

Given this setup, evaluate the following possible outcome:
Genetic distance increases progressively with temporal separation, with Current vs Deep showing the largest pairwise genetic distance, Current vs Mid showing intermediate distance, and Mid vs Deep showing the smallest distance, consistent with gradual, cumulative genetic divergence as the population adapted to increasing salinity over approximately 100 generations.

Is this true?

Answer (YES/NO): NO